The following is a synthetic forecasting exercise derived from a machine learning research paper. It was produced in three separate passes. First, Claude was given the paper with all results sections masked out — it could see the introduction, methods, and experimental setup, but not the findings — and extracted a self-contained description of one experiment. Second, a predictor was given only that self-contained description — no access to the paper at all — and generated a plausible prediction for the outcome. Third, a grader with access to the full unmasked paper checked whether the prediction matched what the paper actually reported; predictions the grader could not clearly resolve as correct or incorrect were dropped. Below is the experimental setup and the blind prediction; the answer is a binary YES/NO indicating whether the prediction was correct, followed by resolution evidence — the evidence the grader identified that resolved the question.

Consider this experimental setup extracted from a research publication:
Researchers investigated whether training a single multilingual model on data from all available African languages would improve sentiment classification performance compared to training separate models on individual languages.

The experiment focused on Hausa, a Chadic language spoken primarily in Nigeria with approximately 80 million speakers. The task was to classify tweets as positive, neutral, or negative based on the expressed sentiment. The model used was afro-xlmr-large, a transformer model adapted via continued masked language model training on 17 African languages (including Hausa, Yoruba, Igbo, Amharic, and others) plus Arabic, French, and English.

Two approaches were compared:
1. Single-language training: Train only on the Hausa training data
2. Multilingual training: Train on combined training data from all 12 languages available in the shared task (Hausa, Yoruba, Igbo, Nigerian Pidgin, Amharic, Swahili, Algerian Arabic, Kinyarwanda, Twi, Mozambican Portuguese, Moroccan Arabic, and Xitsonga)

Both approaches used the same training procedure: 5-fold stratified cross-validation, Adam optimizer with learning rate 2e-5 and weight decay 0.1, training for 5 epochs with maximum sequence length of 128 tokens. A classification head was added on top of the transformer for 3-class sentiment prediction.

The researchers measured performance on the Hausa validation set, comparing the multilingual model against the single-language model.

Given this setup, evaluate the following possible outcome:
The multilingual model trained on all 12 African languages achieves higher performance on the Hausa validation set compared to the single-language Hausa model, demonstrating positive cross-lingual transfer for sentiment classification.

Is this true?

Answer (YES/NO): NO